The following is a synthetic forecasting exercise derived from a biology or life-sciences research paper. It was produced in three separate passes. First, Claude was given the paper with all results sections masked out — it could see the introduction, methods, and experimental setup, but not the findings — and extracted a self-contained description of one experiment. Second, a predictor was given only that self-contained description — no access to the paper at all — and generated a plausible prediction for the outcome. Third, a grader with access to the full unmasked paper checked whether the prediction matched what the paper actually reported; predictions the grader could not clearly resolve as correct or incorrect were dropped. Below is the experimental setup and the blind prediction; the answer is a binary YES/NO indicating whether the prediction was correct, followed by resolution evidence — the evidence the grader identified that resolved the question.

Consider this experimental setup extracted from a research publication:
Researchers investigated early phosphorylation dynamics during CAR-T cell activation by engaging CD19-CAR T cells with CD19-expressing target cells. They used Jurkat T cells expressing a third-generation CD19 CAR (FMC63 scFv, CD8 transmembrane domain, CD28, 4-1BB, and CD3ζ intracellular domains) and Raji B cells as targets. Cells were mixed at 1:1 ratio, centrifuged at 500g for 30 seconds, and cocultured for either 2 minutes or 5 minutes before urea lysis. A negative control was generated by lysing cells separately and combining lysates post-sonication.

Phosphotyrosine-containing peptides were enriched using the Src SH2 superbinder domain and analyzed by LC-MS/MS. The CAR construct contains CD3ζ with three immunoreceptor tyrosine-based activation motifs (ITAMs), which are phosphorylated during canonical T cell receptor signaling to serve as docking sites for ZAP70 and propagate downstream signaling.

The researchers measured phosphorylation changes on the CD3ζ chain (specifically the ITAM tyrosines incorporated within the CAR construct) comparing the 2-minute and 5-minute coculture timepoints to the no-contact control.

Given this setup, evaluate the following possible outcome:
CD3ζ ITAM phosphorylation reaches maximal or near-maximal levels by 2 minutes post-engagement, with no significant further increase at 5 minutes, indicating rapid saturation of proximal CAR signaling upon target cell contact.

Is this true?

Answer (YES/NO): YES